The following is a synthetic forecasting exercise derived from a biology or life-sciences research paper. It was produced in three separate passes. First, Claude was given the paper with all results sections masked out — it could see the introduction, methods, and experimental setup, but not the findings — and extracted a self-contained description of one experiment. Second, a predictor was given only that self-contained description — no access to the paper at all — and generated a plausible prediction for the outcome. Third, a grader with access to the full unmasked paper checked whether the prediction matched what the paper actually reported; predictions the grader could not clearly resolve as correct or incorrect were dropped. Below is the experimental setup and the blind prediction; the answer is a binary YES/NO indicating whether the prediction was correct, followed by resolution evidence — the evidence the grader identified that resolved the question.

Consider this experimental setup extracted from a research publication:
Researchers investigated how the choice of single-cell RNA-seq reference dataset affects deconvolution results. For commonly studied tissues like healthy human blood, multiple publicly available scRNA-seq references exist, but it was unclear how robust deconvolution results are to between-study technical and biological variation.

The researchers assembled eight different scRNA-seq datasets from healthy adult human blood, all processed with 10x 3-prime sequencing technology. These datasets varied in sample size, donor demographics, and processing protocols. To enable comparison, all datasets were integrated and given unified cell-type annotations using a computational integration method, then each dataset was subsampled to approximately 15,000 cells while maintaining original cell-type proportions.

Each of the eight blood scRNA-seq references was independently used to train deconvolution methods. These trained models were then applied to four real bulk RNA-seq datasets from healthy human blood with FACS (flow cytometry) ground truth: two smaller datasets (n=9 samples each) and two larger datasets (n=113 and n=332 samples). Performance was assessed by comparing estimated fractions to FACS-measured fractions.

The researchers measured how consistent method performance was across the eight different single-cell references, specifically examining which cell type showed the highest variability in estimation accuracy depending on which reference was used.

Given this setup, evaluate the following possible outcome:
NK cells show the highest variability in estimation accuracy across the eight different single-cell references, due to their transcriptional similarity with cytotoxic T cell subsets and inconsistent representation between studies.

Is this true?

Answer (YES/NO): NO